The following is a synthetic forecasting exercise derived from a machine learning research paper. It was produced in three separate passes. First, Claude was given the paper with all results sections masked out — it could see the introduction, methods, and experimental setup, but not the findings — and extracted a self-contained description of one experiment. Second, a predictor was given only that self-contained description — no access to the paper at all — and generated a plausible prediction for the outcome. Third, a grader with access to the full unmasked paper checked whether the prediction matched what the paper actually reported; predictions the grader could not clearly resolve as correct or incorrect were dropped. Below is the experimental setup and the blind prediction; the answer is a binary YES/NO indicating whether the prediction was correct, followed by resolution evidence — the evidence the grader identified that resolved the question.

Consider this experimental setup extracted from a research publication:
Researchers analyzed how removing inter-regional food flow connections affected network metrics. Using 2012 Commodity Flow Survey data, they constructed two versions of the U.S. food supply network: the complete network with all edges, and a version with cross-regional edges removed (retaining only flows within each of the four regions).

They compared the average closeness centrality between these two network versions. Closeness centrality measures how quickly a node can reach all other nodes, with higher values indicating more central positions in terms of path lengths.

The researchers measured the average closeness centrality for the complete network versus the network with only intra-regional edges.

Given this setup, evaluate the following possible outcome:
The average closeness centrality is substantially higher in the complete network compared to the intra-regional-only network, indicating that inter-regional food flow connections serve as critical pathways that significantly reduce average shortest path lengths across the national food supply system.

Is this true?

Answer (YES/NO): YES